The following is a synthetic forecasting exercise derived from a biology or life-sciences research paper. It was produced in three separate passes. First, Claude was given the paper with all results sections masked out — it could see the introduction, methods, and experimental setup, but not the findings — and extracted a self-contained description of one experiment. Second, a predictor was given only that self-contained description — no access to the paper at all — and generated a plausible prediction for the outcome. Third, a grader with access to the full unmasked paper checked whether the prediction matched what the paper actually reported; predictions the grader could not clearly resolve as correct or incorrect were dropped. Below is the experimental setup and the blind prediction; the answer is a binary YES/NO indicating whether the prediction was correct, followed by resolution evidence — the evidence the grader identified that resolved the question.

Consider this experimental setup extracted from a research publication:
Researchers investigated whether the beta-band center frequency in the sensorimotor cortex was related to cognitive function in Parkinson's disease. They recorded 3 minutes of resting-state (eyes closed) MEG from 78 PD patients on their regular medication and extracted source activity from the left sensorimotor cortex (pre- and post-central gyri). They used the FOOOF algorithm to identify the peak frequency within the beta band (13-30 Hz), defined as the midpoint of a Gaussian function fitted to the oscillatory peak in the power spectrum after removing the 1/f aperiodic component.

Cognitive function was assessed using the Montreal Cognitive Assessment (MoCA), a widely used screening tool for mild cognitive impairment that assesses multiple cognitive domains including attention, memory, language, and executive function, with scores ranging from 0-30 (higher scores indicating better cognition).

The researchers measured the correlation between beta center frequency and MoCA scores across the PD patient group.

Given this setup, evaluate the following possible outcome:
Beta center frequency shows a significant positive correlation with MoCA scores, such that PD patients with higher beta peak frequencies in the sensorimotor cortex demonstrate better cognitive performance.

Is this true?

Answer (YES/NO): NO